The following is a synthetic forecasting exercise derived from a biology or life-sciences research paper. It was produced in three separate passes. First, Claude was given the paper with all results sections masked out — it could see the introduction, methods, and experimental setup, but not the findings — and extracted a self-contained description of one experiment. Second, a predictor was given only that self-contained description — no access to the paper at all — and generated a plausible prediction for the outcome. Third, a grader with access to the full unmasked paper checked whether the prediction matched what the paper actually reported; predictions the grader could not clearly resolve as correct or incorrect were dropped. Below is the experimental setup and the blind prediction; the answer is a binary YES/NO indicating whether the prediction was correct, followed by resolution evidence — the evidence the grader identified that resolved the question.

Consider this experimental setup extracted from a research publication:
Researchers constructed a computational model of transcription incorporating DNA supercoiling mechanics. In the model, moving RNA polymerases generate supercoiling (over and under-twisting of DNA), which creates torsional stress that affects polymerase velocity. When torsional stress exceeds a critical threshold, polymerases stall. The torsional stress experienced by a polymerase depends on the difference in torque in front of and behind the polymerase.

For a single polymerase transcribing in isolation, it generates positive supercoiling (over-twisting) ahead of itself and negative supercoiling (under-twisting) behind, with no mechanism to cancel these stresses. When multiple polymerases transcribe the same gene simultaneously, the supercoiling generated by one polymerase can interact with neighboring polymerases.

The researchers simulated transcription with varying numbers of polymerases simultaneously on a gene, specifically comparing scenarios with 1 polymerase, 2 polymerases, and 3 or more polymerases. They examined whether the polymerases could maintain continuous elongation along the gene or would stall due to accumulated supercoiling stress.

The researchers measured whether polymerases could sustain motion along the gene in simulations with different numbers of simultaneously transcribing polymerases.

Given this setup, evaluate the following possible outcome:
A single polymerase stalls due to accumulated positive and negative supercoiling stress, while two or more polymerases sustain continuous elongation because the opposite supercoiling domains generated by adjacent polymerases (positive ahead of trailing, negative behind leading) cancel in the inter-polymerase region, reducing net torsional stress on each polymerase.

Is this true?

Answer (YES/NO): NO